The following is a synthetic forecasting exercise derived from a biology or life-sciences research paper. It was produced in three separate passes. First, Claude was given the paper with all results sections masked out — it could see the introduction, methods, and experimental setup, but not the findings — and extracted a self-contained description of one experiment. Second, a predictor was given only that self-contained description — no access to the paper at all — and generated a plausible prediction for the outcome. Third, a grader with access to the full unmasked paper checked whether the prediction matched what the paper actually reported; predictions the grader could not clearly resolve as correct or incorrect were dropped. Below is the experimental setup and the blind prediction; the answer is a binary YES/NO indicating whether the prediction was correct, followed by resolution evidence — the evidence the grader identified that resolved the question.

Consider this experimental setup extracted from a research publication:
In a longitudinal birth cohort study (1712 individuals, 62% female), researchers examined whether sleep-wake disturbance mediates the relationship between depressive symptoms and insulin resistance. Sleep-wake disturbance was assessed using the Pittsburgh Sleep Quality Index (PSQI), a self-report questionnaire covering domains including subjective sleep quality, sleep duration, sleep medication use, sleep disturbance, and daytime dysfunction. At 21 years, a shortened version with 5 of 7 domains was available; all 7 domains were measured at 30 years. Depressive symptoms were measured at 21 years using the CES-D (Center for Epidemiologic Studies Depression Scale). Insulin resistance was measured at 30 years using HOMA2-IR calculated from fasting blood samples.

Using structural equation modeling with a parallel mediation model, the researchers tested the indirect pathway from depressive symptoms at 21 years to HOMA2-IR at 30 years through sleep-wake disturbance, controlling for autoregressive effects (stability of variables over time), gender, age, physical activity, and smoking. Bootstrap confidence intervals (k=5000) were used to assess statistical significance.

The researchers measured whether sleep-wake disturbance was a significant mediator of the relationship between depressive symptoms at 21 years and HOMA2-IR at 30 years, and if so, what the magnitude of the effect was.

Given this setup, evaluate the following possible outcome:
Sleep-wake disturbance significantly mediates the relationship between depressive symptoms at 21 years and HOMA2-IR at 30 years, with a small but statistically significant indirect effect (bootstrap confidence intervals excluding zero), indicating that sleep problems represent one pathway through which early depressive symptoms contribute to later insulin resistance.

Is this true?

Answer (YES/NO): YES